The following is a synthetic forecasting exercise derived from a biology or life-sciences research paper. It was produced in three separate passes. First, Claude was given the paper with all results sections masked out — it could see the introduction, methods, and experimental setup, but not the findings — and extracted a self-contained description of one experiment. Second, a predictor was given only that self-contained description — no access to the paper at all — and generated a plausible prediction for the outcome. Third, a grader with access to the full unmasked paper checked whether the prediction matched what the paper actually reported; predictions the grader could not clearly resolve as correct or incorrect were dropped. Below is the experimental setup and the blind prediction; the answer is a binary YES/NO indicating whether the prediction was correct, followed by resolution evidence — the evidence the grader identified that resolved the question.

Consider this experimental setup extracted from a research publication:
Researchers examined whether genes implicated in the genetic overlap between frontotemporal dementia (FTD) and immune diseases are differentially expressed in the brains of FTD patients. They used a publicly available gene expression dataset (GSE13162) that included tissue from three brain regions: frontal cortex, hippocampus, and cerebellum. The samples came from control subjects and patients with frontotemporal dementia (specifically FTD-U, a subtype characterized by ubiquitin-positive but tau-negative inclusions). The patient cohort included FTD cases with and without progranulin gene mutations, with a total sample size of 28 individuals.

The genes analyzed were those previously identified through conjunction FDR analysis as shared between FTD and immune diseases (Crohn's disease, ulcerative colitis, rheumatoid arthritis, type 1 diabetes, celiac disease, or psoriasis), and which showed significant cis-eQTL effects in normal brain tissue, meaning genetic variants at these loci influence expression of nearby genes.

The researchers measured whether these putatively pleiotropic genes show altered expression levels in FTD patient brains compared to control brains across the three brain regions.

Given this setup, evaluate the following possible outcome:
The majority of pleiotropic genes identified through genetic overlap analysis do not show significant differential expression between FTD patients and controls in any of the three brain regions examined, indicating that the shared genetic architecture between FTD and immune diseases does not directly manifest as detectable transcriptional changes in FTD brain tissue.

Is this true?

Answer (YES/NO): NO